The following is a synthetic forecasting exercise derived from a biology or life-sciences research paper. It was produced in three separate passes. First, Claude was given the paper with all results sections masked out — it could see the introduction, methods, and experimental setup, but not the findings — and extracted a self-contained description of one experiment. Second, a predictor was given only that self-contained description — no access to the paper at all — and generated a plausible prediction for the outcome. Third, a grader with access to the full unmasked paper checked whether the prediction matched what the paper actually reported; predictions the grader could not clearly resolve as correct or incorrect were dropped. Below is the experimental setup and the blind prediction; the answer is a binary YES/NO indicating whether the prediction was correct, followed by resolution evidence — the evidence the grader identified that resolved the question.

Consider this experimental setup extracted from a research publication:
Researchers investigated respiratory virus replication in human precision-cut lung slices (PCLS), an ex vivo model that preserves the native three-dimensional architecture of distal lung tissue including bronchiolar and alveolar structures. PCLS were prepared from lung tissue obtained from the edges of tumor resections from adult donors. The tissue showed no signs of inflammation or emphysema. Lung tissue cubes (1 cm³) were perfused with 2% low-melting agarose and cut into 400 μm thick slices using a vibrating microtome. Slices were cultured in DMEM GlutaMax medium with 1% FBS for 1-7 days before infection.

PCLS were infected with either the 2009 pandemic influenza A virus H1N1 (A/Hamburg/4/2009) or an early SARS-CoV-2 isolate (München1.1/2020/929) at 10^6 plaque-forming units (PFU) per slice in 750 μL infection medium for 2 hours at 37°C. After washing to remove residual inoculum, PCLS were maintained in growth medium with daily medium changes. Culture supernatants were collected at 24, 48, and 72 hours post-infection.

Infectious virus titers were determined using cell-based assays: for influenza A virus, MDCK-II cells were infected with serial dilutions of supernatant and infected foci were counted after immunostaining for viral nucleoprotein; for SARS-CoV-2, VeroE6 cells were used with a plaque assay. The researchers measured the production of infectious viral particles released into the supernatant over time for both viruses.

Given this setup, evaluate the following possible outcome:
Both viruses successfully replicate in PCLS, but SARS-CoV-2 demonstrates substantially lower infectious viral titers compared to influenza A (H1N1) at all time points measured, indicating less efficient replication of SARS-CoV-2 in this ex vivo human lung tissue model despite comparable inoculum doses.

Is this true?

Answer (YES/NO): YES